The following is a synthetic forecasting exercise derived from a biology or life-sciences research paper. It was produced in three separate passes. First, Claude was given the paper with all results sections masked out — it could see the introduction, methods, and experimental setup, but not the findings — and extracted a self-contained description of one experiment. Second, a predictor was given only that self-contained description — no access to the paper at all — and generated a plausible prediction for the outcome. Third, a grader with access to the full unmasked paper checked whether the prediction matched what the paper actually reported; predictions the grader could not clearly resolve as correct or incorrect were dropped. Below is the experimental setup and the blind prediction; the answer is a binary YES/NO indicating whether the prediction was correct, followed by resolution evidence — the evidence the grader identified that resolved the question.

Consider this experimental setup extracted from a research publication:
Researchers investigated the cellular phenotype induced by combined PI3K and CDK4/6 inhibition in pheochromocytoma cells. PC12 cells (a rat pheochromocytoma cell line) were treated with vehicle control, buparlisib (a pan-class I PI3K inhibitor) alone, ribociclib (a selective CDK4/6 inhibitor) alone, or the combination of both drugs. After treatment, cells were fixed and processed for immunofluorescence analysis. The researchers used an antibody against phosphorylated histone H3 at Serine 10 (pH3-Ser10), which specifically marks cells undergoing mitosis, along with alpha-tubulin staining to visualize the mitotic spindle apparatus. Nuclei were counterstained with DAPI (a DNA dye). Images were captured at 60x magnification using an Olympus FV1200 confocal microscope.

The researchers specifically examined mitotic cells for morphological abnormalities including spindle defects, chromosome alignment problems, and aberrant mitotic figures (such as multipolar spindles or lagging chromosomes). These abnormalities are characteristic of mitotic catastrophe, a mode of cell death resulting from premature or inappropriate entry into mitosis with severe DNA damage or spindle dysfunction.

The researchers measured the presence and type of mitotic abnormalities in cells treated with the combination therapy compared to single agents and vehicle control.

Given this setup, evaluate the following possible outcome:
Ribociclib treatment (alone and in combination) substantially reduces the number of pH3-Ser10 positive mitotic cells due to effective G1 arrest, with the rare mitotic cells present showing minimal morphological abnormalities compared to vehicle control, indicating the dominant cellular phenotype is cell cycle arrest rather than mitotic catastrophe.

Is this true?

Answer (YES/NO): NO